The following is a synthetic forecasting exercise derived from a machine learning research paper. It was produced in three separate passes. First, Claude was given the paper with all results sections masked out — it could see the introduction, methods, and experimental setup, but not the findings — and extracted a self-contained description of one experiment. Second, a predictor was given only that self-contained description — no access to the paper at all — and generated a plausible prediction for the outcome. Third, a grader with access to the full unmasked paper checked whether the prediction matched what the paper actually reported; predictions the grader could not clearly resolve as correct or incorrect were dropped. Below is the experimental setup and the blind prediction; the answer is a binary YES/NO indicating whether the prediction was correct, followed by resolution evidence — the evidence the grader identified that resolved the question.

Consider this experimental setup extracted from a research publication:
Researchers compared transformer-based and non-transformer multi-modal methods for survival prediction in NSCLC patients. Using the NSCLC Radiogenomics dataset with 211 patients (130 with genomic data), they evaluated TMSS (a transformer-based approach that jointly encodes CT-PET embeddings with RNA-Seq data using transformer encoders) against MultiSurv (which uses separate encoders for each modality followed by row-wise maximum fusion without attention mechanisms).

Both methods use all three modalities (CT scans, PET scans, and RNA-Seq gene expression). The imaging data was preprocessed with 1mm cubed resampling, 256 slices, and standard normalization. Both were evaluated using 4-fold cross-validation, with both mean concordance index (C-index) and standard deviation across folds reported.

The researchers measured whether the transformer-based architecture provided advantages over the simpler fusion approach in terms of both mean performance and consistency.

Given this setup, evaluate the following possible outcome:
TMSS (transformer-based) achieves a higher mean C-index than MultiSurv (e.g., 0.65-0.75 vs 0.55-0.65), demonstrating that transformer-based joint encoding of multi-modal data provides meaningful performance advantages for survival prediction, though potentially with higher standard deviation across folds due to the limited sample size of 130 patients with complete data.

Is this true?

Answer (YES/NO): NO